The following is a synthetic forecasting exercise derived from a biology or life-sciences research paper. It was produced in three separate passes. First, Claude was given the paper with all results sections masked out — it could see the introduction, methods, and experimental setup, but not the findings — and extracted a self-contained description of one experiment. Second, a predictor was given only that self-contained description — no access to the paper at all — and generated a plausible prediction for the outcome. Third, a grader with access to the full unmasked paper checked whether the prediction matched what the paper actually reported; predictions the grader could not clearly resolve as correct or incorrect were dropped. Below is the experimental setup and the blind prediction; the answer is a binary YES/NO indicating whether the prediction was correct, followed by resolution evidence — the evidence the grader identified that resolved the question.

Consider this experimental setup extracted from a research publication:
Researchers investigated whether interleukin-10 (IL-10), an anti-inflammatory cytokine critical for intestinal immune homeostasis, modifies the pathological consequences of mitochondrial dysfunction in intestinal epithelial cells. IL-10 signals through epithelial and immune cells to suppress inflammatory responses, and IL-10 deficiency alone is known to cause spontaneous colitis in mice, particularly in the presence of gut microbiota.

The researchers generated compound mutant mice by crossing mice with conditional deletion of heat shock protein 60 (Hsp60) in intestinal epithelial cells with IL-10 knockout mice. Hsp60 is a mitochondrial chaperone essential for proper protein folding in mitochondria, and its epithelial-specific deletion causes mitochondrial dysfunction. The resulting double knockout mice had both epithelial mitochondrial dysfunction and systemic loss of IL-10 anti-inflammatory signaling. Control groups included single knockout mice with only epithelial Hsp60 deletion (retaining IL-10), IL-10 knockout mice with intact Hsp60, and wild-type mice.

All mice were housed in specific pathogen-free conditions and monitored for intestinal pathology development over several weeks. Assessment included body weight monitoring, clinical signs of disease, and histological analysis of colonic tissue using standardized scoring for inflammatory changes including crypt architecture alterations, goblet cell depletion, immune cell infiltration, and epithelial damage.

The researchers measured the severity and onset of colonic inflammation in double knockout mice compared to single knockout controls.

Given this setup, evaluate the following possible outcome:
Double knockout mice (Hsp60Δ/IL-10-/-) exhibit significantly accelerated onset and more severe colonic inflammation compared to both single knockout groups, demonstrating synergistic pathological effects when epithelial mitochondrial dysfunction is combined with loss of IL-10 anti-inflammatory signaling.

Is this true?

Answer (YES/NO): YES